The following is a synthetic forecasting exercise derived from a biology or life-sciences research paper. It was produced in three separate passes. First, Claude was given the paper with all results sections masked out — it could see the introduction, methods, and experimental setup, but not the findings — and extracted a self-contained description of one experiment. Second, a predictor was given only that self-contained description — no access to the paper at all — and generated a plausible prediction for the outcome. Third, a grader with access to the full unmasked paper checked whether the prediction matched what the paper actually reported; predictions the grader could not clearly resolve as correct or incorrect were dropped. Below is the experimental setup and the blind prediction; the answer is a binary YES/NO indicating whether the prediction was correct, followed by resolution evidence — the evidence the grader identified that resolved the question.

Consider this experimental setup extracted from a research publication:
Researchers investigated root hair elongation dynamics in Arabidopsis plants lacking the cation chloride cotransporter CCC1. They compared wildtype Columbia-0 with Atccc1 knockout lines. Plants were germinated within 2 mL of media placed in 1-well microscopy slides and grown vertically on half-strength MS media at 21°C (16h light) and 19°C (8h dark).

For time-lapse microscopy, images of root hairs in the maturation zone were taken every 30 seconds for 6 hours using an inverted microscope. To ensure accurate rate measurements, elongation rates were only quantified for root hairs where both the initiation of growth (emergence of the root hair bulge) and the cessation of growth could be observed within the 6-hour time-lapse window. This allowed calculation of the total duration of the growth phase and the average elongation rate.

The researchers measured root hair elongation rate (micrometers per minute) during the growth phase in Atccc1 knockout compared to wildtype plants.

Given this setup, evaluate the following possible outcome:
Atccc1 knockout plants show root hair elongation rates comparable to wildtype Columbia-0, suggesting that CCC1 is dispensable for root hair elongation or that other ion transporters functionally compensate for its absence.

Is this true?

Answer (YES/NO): NO